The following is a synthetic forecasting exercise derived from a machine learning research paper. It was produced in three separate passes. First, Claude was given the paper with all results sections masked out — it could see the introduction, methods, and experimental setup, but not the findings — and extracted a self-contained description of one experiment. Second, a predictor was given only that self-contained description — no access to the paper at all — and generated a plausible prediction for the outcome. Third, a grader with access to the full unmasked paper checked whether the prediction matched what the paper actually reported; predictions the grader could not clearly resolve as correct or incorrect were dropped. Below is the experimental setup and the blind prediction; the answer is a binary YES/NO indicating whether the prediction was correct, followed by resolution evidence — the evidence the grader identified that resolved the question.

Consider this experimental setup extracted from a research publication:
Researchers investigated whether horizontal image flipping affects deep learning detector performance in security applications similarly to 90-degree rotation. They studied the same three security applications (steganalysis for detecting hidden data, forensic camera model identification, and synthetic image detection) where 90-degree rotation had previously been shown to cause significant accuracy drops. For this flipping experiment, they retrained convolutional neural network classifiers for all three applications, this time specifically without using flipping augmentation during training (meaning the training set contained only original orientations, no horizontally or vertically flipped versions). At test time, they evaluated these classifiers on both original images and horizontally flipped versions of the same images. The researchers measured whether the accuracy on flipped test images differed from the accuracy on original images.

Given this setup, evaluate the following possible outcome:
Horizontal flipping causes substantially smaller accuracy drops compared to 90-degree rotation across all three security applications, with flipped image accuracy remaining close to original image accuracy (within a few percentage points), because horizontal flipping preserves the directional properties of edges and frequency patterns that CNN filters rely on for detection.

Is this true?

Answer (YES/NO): YES